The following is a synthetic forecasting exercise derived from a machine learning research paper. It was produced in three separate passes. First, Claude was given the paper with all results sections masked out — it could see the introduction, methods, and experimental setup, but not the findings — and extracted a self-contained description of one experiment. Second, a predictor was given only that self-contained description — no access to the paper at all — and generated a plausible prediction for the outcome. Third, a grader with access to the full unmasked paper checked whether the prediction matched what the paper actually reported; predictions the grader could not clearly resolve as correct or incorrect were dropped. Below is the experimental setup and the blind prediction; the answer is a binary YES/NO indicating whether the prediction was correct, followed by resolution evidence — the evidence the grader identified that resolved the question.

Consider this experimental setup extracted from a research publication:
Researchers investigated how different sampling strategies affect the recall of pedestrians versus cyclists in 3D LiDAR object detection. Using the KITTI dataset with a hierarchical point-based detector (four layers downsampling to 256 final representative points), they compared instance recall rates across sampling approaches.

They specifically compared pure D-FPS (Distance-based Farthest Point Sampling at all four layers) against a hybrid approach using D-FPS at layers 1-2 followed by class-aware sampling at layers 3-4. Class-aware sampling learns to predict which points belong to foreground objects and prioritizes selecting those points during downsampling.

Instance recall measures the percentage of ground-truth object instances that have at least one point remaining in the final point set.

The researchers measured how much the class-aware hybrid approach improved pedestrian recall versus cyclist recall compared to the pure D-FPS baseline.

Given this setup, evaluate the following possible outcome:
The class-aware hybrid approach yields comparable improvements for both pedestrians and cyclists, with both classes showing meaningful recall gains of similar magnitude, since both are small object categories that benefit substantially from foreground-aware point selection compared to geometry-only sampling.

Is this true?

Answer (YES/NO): NO